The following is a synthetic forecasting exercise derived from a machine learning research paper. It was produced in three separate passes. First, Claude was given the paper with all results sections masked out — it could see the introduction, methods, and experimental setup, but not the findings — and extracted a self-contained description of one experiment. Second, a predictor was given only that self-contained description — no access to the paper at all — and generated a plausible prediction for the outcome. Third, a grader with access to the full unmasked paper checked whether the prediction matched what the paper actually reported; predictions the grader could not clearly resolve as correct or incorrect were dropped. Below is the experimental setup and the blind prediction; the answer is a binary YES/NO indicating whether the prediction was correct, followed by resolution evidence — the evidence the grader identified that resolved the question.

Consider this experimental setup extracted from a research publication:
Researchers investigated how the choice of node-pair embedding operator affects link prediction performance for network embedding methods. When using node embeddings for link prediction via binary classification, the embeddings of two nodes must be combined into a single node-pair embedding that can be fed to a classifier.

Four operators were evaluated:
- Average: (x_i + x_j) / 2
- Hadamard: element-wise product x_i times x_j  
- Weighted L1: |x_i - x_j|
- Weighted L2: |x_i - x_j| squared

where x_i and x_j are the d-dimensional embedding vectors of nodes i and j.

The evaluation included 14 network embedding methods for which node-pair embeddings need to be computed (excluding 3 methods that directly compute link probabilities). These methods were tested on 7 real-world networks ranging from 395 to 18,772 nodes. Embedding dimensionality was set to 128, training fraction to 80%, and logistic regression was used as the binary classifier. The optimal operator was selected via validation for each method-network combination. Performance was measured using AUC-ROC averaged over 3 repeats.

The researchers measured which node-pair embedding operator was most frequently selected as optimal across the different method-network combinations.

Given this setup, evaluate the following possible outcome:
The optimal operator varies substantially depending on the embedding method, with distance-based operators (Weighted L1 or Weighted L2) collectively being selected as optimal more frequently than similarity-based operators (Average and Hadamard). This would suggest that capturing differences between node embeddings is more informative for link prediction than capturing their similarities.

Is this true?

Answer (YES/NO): NO